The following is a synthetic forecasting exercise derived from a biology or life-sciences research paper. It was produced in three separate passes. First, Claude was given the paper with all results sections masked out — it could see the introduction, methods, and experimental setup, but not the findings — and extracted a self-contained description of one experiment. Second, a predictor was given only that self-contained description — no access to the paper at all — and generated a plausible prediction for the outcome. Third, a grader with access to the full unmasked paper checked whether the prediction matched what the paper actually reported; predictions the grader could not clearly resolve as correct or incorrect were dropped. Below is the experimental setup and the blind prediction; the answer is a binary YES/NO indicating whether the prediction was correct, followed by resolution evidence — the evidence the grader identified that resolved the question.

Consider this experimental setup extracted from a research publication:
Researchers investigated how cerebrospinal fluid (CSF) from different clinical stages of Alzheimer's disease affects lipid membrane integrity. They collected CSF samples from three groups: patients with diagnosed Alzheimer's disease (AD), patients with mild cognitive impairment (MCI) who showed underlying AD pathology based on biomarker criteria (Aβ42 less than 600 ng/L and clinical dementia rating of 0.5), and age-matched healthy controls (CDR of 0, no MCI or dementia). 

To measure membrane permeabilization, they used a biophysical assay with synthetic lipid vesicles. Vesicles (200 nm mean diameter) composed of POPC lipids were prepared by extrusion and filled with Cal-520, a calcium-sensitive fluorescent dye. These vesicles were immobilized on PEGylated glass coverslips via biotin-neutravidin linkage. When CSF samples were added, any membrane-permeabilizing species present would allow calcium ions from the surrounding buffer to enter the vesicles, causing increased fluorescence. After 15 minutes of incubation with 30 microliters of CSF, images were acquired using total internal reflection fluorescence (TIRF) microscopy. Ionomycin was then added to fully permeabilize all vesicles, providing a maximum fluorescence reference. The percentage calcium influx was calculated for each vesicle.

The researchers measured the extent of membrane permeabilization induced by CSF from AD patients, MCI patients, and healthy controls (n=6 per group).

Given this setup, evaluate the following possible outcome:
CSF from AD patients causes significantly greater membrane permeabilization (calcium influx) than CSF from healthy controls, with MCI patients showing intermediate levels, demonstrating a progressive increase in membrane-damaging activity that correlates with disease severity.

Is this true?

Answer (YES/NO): NO